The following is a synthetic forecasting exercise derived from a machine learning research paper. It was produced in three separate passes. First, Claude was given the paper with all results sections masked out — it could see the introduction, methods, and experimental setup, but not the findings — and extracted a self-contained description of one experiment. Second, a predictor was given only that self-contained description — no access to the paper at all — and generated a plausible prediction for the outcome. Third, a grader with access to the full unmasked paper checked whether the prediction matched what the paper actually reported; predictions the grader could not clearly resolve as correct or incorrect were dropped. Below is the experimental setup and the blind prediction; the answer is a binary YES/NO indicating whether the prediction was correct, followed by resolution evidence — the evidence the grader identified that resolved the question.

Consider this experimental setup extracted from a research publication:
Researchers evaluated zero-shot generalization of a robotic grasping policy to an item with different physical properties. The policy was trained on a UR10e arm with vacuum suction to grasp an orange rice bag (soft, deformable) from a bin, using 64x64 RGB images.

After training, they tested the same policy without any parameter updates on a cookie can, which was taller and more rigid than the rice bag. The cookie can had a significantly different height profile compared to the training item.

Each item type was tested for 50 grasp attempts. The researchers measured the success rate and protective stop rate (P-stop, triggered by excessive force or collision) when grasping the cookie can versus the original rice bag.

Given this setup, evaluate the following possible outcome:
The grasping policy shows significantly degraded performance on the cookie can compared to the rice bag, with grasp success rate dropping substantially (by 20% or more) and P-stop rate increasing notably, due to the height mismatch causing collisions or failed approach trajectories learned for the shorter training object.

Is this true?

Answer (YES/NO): YES